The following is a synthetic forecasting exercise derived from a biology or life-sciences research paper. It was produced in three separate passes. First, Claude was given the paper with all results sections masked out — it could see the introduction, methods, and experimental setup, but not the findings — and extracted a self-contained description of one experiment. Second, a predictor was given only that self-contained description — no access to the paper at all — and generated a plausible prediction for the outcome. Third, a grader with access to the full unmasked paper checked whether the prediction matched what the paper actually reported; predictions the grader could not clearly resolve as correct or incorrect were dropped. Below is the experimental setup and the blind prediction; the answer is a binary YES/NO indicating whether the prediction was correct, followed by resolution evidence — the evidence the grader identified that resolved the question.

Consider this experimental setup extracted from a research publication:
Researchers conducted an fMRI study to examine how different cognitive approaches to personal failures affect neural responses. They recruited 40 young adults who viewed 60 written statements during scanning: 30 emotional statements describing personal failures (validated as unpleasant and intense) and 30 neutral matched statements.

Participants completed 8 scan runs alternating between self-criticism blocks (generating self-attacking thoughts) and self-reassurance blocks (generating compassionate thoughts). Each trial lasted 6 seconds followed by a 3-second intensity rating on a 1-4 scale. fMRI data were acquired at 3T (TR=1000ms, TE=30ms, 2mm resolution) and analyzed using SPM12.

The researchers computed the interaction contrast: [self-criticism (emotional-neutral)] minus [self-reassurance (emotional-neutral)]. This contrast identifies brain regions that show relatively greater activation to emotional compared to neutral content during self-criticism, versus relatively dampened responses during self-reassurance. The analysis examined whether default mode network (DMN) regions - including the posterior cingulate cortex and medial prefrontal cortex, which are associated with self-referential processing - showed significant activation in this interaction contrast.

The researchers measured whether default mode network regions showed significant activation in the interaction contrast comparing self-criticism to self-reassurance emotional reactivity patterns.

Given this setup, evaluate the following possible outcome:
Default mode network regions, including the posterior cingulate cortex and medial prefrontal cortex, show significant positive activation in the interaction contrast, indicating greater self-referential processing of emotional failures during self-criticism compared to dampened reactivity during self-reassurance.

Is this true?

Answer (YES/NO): NO